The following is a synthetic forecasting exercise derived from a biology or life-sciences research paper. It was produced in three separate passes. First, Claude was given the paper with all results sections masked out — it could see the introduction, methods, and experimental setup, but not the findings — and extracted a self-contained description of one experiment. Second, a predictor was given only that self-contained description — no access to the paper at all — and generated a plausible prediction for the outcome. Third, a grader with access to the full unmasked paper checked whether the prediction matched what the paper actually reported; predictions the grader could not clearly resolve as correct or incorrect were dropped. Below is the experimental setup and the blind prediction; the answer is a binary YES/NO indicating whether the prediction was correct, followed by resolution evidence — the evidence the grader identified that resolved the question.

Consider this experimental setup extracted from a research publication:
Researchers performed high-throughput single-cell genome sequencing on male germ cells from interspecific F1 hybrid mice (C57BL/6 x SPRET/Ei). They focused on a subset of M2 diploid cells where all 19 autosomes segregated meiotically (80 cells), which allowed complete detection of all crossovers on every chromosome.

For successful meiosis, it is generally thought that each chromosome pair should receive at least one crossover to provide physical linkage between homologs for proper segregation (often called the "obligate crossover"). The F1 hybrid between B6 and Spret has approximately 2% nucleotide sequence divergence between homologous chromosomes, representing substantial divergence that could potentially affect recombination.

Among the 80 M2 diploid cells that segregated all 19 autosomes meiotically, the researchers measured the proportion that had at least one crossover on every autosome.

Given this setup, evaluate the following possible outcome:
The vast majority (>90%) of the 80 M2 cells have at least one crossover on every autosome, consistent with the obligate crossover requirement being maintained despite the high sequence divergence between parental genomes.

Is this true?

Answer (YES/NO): NO